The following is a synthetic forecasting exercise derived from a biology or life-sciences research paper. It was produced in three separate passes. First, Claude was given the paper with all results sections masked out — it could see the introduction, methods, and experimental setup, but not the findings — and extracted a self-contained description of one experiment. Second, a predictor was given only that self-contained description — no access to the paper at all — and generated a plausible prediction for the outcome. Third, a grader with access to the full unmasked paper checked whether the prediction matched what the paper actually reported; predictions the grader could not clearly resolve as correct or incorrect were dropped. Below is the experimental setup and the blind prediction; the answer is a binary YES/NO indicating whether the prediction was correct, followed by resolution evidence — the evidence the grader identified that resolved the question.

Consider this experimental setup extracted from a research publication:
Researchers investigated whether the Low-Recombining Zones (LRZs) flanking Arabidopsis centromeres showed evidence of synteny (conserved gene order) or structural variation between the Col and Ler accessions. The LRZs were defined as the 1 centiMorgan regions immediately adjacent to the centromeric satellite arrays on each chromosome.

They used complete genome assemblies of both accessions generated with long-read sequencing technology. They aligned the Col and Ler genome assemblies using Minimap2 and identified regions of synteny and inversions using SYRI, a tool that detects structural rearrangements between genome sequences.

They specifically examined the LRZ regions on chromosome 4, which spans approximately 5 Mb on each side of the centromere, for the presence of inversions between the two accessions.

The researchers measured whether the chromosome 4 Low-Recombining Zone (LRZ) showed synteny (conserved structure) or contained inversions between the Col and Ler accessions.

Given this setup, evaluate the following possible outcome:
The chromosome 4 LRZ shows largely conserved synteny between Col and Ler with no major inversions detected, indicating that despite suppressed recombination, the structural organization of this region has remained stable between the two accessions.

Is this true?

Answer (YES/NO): NO